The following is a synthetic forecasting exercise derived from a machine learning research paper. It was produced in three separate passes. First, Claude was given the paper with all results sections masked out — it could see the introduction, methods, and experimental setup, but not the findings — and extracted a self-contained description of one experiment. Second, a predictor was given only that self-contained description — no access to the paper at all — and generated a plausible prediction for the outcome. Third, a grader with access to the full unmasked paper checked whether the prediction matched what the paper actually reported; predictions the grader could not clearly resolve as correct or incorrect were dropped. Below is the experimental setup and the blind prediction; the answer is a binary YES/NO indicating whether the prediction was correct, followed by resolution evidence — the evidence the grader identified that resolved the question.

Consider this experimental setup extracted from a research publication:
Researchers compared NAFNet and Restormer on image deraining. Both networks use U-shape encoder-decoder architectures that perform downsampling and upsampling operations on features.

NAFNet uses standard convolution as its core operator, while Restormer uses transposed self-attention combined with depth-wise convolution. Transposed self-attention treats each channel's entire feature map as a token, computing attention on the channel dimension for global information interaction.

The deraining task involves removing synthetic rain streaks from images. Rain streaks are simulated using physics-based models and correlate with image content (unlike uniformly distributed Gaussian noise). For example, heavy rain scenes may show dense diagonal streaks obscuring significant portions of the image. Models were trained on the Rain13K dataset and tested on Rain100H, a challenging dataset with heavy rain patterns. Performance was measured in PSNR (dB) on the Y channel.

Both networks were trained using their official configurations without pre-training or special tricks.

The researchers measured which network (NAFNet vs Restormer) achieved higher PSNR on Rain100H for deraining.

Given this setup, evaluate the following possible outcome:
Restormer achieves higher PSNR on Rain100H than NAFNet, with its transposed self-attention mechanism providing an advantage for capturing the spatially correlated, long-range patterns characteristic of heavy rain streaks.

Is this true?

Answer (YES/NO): NO